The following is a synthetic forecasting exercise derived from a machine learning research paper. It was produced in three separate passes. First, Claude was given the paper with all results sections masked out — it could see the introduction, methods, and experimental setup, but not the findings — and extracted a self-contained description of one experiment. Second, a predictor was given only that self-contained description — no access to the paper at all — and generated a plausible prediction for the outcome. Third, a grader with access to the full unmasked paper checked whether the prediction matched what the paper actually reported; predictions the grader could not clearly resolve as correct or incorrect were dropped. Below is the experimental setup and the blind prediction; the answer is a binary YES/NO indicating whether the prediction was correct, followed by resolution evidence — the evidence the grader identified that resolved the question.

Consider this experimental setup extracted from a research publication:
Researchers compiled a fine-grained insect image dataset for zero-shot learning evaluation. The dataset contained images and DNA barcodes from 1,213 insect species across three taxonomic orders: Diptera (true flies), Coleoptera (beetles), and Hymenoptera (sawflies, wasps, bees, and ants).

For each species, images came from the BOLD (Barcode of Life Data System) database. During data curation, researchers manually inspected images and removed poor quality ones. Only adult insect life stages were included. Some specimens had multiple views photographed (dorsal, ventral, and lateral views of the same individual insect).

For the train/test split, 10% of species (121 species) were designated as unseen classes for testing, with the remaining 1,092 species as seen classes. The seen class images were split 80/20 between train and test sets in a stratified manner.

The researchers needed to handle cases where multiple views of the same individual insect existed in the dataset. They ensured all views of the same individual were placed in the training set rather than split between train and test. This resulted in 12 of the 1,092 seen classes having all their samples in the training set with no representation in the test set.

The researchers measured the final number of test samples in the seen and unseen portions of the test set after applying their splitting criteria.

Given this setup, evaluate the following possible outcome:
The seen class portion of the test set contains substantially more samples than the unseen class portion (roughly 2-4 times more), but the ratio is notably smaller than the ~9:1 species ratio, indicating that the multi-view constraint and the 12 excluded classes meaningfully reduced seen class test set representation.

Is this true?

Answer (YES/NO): NO